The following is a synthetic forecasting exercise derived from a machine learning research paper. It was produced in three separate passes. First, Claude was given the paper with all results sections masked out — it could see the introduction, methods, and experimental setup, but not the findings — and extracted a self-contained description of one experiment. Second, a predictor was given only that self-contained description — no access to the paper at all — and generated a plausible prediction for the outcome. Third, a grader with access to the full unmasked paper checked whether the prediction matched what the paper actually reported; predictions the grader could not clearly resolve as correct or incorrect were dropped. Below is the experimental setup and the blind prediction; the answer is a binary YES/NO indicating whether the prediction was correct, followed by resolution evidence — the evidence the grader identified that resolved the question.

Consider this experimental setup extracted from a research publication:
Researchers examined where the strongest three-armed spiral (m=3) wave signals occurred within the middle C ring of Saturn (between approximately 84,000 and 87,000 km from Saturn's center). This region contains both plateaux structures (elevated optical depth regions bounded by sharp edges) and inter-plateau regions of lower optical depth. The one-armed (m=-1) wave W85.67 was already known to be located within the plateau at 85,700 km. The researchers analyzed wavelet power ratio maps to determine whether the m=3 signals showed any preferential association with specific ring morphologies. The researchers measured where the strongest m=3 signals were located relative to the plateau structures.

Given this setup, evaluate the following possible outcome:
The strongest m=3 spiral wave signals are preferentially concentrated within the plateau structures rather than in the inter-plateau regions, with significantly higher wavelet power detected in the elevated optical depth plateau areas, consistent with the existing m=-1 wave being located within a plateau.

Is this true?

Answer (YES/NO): YES